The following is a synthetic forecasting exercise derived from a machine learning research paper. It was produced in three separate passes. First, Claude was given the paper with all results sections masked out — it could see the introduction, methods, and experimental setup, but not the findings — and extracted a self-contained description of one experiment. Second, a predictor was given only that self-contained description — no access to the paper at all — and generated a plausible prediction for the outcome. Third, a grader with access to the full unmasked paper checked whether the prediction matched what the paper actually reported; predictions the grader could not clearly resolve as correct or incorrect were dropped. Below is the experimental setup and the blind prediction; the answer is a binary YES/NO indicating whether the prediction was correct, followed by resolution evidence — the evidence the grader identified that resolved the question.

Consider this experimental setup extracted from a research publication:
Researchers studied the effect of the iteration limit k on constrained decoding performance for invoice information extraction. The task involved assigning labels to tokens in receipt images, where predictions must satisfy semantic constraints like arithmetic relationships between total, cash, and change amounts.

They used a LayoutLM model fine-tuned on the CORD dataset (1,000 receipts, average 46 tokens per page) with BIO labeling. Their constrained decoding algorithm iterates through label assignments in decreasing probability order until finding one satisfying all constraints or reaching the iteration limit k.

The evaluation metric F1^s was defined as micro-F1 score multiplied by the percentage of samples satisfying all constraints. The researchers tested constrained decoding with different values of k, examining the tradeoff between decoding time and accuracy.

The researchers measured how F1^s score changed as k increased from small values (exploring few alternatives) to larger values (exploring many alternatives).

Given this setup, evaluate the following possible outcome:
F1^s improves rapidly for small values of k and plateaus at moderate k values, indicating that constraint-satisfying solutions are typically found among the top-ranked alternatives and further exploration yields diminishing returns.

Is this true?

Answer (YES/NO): NO